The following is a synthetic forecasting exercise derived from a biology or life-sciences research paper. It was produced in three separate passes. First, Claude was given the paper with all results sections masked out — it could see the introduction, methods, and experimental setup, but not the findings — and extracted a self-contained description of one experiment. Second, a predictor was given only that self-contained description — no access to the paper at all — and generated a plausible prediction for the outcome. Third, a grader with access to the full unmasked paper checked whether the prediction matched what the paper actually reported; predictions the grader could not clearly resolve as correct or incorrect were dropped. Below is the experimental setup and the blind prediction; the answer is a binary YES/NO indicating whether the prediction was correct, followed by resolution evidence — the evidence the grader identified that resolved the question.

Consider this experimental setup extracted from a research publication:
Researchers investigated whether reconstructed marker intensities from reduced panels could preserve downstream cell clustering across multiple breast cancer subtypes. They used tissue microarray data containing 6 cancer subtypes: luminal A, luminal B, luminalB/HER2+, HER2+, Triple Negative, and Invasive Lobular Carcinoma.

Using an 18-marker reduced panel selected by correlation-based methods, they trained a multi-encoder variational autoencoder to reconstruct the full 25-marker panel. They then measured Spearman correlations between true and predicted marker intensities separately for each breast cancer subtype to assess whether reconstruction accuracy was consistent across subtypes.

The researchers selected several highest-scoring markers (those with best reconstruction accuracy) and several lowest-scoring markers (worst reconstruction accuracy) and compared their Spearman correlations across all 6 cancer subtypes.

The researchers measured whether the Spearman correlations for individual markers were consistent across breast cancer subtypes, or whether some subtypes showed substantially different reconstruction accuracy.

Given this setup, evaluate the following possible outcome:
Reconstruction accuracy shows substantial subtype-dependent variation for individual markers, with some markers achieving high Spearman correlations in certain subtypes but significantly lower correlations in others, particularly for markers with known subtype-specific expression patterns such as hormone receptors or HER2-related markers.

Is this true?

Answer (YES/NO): YES